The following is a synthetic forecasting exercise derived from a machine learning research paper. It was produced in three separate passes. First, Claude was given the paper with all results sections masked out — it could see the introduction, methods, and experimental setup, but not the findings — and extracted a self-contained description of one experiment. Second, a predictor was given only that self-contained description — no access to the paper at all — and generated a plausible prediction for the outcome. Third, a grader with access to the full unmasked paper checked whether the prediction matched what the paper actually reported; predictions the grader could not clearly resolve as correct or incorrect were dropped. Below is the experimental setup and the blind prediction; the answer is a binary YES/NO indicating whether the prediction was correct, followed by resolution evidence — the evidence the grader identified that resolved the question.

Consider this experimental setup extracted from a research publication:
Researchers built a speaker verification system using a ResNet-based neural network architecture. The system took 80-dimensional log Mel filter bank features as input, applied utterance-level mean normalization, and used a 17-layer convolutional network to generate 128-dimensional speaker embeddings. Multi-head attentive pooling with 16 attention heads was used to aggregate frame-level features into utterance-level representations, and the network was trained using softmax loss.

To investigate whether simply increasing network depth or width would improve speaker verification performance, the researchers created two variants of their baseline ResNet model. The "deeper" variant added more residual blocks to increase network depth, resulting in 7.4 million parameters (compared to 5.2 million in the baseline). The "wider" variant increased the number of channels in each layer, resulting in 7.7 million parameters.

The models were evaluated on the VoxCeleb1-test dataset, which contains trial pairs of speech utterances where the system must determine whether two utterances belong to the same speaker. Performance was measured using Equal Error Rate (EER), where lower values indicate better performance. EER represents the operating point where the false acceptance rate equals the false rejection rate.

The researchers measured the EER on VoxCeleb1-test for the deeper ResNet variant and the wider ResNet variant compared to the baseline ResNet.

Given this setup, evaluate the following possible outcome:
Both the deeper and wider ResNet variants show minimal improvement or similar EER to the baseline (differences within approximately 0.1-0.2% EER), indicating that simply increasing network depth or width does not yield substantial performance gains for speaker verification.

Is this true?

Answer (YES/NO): YES